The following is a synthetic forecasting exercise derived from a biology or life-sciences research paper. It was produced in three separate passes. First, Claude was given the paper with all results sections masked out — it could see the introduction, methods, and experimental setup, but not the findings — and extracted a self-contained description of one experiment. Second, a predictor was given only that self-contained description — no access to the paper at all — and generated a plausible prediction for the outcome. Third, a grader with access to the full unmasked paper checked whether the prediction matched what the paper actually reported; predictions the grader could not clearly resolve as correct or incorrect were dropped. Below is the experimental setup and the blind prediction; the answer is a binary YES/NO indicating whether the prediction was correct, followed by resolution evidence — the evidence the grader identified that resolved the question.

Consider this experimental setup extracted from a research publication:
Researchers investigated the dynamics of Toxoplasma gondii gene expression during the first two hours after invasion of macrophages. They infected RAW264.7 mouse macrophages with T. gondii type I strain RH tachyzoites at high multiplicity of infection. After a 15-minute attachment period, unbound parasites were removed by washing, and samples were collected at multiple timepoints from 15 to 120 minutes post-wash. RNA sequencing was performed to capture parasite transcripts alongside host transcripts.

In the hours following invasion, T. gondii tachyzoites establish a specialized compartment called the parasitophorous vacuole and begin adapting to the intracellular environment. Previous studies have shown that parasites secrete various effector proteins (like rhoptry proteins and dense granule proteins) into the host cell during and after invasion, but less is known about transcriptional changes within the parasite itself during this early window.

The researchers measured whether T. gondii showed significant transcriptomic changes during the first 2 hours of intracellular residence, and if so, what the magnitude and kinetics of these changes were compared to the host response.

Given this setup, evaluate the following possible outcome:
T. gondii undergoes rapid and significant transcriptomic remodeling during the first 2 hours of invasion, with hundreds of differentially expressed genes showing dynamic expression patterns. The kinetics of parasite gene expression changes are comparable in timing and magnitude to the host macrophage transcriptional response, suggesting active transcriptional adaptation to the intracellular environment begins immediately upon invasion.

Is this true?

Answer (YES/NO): NO